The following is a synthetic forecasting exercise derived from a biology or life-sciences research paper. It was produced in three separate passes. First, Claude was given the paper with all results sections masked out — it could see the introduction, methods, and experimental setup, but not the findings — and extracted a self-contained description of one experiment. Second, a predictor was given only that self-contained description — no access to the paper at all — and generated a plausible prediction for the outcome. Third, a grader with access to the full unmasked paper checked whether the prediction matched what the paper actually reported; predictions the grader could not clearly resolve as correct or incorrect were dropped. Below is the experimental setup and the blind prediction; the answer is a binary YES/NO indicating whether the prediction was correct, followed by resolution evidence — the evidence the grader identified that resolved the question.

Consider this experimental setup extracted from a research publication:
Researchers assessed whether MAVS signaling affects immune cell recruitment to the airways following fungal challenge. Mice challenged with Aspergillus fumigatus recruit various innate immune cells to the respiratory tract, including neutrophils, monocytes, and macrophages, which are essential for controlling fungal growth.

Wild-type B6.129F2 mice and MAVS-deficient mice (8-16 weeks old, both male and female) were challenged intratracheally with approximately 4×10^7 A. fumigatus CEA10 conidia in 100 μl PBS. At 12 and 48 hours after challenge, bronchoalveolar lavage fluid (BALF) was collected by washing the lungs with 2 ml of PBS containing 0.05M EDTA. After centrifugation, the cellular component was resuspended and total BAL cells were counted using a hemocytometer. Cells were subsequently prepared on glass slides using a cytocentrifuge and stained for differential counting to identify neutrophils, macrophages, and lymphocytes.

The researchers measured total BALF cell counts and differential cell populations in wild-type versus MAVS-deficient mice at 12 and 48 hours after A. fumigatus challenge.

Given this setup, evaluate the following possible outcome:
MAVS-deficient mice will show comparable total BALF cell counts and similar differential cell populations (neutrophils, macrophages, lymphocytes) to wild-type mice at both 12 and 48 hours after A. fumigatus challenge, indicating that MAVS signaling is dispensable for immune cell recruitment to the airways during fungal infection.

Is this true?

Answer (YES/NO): NO